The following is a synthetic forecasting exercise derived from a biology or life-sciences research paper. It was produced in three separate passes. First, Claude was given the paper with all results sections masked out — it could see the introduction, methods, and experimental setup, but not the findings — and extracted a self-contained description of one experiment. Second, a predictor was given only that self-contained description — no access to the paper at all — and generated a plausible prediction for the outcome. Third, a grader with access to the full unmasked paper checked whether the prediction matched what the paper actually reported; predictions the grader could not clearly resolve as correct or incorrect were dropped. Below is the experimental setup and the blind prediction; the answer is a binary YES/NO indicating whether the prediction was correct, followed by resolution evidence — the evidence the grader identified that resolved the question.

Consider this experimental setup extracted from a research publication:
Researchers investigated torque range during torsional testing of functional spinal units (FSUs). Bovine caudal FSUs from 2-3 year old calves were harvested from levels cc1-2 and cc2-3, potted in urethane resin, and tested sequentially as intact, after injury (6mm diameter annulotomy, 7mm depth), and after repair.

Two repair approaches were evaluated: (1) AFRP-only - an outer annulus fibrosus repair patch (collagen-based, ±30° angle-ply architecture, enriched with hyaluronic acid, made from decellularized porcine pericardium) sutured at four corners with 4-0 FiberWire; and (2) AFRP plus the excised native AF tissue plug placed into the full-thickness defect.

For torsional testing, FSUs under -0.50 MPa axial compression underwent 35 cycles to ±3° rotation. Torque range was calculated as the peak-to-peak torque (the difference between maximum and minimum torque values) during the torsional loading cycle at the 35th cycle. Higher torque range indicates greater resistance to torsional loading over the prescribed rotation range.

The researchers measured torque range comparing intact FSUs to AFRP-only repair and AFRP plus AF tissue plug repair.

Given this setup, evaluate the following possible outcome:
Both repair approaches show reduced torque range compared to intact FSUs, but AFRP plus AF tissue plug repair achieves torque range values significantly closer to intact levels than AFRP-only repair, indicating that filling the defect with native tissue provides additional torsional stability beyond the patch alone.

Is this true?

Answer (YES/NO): NO